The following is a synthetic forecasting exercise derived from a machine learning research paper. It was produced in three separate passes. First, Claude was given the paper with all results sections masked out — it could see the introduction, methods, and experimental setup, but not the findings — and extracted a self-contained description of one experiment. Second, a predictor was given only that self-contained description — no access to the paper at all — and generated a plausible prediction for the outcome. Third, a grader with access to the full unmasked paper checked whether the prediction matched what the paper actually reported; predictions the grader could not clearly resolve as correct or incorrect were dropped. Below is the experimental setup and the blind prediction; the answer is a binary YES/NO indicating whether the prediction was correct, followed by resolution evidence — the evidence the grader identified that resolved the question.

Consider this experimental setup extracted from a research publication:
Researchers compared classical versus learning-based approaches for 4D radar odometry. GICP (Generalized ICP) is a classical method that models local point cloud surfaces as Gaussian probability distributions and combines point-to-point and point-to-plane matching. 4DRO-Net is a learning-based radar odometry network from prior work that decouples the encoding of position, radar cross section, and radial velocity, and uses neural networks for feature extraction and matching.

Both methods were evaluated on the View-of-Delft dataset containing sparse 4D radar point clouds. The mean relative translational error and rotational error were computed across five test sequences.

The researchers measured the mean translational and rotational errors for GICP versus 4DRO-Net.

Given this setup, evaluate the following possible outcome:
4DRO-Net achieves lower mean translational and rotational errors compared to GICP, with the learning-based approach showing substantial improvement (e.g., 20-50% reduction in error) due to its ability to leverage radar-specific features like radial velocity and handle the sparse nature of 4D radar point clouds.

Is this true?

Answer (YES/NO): NO